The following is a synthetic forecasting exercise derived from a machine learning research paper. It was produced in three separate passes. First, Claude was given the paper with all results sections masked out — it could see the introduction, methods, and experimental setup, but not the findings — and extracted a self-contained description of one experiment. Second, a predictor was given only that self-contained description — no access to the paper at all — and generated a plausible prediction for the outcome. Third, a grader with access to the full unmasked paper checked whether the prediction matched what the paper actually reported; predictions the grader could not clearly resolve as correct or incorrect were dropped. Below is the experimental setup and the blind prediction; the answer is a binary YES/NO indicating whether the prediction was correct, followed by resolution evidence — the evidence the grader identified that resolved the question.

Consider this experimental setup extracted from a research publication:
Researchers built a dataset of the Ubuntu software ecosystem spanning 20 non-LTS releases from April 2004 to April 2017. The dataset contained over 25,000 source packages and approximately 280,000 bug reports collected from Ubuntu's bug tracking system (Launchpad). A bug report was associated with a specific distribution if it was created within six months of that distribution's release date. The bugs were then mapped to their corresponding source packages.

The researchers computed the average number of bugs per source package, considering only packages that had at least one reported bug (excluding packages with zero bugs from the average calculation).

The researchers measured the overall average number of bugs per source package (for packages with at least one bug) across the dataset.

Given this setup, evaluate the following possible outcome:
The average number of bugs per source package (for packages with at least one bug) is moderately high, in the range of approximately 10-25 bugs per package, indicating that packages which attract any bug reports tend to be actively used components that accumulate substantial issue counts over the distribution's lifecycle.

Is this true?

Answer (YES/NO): NO